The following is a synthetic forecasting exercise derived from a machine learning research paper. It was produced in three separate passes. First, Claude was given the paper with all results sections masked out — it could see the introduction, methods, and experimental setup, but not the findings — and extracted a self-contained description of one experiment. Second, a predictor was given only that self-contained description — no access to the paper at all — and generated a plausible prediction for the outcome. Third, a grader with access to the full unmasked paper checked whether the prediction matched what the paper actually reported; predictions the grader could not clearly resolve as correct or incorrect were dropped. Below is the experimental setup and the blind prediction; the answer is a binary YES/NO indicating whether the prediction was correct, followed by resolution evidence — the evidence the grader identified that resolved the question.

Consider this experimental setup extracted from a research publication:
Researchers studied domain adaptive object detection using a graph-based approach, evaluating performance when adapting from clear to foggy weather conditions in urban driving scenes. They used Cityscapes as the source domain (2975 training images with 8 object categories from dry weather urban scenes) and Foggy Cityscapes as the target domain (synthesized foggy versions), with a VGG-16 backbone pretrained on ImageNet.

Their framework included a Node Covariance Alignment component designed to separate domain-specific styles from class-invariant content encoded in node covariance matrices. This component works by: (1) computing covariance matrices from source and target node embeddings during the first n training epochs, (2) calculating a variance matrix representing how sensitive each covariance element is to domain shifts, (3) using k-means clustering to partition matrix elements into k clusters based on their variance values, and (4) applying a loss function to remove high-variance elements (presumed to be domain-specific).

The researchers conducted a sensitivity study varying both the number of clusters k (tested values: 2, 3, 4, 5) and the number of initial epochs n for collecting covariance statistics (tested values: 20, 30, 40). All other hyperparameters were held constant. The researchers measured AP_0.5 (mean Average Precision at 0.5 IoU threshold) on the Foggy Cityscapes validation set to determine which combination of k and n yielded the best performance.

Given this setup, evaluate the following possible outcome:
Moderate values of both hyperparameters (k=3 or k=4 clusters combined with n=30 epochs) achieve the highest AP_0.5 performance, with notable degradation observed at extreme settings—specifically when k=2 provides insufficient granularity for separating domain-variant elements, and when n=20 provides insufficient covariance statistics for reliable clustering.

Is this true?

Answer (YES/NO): YES